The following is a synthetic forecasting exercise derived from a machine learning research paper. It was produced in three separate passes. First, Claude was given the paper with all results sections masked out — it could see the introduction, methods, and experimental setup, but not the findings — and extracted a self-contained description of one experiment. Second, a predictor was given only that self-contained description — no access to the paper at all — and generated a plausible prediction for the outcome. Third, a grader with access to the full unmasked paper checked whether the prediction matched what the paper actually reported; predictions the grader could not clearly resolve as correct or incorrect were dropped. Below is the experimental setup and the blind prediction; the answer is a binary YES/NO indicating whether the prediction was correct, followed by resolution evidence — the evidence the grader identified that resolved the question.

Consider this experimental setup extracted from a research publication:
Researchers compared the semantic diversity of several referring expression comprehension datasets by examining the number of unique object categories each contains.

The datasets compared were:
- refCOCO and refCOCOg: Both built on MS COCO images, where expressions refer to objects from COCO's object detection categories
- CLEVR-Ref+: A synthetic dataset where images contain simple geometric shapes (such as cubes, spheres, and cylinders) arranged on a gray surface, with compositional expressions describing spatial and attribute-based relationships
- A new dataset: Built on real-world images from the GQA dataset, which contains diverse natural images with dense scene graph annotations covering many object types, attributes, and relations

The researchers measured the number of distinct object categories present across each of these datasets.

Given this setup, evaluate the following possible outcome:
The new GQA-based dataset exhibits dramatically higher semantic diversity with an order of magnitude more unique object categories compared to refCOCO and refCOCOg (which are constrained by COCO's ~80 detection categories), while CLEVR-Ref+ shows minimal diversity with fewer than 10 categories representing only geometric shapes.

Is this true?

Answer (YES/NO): NO